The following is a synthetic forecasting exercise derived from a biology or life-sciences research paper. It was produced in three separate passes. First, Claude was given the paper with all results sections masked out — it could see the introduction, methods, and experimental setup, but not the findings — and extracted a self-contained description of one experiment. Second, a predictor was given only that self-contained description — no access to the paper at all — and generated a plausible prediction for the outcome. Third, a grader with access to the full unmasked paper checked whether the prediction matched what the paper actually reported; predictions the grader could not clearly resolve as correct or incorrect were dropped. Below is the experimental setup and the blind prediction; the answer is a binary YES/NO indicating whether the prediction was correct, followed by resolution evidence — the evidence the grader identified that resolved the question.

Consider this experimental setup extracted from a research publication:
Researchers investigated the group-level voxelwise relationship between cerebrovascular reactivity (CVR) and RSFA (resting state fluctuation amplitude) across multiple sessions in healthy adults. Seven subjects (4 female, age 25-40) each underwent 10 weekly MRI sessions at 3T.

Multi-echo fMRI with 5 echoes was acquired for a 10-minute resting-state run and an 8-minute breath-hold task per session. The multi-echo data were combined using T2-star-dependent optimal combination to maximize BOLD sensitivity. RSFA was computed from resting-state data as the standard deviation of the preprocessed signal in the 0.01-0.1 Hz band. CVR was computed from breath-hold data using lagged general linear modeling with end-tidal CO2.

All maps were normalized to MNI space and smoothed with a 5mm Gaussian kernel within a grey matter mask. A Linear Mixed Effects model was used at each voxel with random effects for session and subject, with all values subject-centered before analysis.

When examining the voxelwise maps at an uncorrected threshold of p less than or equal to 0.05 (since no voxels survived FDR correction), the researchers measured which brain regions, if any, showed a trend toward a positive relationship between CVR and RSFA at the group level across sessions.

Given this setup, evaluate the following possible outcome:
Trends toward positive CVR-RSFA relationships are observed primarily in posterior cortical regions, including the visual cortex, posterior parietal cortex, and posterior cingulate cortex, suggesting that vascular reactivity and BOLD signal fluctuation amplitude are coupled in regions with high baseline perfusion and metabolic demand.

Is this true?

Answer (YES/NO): NO